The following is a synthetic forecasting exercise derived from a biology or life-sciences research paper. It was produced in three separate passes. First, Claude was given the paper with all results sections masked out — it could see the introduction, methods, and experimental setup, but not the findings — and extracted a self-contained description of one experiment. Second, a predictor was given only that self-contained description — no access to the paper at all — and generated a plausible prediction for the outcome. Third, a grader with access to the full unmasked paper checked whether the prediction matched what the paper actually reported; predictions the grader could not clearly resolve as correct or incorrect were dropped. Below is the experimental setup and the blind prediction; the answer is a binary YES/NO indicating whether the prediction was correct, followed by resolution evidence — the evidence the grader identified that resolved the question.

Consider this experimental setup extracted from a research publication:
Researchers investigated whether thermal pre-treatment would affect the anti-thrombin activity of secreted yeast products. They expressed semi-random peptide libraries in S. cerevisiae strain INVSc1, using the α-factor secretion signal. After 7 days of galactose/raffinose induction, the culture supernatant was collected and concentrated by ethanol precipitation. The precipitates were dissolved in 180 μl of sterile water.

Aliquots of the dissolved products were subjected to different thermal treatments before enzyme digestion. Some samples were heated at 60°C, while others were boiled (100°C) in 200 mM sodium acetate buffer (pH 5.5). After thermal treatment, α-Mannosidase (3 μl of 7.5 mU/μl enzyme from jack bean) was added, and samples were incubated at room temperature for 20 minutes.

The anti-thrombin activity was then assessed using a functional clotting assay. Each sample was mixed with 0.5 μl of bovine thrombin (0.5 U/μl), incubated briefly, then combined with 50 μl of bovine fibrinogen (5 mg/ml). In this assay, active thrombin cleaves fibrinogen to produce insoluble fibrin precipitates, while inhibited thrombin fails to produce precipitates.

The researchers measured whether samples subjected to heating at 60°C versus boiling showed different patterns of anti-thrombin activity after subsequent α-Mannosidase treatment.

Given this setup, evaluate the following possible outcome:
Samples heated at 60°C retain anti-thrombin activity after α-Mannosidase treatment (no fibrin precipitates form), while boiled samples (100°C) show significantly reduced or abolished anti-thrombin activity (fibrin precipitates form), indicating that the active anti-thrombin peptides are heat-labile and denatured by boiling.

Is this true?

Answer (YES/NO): NO